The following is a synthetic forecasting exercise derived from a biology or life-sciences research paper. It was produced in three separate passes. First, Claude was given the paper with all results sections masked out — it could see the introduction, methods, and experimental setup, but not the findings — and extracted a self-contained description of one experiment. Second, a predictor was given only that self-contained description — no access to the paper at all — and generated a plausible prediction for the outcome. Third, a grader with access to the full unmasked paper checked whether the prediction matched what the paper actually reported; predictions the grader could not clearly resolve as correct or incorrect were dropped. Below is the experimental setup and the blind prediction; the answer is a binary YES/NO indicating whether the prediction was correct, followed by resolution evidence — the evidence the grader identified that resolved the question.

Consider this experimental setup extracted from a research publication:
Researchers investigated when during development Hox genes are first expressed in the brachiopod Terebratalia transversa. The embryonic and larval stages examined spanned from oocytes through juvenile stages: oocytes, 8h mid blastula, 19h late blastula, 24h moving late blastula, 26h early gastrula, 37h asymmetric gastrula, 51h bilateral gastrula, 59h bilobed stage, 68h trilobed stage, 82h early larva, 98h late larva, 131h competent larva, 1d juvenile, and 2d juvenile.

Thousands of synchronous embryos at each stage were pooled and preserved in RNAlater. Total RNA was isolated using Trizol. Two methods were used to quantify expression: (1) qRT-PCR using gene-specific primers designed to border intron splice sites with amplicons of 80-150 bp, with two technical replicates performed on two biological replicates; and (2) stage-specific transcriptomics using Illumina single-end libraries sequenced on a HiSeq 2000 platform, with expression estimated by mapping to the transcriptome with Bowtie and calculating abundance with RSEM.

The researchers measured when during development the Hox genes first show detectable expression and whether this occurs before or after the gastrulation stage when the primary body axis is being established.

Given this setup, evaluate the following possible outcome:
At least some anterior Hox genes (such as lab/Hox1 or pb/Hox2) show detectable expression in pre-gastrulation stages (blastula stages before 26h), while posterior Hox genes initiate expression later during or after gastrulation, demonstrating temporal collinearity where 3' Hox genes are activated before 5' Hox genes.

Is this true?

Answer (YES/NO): NO